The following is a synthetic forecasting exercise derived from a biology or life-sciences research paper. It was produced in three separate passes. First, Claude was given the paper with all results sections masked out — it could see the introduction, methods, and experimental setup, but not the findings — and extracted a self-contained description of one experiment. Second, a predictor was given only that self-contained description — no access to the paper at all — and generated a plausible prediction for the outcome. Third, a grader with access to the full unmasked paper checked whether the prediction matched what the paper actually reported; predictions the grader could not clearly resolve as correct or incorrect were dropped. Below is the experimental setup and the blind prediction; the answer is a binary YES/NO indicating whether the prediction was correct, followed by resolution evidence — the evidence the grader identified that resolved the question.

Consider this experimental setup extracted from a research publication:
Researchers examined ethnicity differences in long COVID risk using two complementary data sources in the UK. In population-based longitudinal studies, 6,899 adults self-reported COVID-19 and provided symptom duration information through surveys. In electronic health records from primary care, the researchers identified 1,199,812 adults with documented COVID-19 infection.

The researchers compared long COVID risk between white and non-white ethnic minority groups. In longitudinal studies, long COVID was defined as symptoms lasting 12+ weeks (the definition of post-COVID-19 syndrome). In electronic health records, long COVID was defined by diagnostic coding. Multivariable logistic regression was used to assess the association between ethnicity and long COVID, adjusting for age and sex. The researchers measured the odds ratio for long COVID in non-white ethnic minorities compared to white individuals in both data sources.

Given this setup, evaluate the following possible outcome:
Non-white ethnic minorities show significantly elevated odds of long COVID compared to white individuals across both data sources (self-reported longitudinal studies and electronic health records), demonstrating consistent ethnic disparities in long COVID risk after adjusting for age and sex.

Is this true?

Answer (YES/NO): NO